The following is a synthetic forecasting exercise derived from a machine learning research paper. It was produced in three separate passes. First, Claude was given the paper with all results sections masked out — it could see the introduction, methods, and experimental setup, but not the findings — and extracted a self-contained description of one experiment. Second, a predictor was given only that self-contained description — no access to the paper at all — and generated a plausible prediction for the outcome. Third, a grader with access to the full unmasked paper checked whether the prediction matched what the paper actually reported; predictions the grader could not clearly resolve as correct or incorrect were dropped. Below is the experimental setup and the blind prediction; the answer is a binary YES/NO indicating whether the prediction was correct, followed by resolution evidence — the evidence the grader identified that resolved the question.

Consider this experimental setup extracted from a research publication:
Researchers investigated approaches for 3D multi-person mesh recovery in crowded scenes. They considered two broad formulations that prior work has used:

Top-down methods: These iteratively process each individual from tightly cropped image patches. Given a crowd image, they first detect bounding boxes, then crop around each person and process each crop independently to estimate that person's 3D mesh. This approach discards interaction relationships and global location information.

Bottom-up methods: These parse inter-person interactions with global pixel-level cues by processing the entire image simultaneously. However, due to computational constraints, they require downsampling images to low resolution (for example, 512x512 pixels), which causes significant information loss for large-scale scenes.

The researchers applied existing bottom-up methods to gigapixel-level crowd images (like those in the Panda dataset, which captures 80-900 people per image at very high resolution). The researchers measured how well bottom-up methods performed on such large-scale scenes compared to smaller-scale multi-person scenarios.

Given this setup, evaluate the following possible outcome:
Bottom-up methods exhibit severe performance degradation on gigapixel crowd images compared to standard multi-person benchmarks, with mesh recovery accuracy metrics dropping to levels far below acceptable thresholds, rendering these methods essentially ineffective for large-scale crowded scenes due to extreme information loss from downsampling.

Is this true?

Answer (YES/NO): NO